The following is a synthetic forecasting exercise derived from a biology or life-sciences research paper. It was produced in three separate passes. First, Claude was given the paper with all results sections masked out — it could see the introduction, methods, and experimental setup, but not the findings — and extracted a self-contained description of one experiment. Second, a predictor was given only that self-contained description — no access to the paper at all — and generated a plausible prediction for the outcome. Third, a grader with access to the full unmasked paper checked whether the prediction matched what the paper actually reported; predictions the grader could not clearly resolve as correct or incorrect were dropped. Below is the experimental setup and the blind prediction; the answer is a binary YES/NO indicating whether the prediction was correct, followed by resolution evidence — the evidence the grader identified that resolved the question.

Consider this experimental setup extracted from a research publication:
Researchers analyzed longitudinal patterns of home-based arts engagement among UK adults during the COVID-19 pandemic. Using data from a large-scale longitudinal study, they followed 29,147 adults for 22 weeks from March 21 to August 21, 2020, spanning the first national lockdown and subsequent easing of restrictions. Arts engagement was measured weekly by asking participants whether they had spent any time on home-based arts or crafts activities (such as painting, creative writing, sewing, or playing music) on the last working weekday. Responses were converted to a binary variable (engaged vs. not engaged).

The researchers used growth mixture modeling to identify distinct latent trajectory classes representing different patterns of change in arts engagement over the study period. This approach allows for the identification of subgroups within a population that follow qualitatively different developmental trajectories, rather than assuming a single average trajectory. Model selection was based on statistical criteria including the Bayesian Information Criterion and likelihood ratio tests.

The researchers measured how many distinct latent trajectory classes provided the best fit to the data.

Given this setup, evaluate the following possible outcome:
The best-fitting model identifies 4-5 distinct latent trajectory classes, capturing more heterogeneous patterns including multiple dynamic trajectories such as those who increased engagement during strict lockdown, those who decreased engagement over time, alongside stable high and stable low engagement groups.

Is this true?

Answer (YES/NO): YES